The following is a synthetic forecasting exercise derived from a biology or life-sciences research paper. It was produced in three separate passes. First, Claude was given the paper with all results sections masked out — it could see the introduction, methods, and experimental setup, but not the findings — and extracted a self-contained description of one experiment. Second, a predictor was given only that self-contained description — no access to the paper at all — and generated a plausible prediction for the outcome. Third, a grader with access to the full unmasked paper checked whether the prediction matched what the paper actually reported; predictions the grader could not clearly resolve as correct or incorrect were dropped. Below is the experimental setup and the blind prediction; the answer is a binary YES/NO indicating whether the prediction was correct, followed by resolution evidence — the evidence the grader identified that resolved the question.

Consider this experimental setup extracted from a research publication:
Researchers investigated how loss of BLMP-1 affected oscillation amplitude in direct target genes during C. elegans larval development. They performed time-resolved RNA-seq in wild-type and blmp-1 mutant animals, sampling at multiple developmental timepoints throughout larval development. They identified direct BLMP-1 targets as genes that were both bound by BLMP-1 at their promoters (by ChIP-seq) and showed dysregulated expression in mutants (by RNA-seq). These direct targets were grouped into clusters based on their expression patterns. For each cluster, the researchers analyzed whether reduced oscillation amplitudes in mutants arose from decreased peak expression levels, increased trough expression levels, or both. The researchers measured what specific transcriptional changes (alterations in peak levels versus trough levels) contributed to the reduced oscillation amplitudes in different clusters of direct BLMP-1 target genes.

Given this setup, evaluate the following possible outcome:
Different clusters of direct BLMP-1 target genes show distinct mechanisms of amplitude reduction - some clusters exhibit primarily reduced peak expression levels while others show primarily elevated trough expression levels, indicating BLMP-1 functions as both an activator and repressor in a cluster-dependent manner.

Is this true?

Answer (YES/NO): YES